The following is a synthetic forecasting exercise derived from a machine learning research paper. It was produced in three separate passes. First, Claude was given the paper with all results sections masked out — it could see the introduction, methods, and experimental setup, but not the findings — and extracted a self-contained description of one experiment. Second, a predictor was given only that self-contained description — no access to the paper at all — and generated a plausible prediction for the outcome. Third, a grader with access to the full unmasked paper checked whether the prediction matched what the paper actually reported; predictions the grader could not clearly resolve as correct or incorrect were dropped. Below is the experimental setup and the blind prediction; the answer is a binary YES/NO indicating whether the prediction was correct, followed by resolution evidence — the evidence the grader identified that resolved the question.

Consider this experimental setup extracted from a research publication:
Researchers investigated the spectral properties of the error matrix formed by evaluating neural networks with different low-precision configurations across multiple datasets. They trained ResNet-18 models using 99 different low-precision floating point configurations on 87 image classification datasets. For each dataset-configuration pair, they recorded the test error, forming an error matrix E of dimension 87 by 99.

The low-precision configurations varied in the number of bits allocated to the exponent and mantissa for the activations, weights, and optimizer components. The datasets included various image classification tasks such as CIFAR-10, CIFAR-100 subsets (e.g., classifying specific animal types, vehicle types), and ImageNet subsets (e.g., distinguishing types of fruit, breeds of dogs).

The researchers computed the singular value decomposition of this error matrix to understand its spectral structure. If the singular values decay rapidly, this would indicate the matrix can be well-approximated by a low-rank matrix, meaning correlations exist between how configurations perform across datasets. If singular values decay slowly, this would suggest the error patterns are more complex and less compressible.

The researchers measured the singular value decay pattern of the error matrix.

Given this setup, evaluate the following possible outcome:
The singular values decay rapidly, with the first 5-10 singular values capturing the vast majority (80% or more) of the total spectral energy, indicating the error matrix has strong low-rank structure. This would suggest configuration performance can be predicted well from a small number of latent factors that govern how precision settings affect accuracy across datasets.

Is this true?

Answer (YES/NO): NO